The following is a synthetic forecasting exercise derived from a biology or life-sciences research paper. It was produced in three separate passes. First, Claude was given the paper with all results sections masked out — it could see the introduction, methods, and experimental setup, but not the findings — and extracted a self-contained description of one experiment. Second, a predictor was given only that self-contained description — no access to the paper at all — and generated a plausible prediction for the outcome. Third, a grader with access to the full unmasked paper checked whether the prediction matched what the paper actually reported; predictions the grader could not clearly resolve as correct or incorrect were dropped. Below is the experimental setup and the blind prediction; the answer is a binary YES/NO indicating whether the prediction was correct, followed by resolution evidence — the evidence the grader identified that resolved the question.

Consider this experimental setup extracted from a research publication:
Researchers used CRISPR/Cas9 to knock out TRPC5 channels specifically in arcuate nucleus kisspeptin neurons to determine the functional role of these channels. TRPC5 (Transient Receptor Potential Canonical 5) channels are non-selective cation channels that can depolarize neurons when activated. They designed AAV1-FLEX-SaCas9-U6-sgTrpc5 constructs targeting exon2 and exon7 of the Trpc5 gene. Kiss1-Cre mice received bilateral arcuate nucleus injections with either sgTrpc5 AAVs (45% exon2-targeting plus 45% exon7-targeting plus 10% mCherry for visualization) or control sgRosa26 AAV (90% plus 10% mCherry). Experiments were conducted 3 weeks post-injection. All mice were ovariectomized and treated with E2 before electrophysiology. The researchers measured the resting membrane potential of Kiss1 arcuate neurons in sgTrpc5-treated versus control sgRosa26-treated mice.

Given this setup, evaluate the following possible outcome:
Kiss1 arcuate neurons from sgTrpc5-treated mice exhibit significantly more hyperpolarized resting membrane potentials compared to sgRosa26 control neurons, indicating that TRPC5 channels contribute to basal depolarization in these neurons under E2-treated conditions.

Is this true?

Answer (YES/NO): NO